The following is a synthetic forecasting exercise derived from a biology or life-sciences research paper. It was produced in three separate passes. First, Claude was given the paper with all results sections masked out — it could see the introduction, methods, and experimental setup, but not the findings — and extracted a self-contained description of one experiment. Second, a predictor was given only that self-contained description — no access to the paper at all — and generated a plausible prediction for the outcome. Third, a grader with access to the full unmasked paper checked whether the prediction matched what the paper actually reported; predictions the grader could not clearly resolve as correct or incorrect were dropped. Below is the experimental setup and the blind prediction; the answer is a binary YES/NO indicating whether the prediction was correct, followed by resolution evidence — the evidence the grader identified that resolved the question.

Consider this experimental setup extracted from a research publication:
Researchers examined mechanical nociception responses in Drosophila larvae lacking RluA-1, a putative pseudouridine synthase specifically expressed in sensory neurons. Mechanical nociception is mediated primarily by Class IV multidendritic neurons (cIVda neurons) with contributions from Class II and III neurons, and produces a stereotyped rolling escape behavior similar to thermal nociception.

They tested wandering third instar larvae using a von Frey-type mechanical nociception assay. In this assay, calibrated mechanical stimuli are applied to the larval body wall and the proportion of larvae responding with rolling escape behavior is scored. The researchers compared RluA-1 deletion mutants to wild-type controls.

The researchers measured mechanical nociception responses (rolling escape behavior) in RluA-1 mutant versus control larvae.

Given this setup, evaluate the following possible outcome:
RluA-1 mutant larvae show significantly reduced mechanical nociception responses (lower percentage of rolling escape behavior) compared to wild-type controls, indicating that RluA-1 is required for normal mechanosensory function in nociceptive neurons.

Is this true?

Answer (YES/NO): NO